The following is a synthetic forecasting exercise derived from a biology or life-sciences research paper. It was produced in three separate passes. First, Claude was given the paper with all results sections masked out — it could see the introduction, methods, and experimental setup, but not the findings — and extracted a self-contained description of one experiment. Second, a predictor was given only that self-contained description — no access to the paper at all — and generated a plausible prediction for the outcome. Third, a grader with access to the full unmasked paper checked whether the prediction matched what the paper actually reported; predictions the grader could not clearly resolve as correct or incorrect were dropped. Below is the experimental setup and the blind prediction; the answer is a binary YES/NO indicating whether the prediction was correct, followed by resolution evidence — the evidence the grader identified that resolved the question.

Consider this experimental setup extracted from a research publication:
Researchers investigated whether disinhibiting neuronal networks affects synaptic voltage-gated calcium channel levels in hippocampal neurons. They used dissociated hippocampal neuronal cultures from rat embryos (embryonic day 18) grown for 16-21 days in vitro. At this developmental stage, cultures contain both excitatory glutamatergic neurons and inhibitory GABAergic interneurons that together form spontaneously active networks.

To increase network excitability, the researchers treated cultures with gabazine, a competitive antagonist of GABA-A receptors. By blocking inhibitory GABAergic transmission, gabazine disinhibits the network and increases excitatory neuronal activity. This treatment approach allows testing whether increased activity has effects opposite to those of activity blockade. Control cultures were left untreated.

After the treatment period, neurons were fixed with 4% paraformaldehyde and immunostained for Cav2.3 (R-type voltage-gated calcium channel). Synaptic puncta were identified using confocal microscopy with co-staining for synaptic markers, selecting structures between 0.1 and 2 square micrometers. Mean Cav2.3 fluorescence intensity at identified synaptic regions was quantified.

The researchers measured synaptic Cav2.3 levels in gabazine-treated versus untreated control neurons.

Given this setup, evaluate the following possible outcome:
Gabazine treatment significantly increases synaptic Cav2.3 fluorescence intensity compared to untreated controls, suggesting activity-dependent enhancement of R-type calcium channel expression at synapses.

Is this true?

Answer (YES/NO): YES